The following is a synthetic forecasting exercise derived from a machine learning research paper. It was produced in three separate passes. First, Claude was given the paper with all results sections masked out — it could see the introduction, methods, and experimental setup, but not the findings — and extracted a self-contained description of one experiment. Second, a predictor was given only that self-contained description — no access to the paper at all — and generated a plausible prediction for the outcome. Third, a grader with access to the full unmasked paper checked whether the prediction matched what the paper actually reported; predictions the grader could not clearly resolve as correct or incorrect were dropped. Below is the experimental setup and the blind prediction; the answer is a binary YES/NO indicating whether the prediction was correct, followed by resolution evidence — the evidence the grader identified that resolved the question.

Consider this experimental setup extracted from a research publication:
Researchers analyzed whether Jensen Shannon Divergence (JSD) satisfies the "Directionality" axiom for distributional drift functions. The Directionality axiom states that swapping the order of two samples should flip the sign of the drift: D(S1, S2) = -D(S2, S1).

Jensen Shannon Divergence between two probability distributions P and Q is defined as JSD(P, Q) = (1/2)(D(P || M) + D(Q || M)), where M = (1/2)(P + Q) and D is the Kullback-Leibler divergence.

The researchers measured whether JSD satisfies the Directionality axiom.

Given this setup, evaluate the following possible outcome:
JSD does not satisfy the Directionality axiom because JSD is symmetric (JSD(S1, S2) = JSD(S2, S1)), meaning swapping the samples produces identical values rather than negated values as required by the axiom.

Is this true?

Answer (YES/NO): YES